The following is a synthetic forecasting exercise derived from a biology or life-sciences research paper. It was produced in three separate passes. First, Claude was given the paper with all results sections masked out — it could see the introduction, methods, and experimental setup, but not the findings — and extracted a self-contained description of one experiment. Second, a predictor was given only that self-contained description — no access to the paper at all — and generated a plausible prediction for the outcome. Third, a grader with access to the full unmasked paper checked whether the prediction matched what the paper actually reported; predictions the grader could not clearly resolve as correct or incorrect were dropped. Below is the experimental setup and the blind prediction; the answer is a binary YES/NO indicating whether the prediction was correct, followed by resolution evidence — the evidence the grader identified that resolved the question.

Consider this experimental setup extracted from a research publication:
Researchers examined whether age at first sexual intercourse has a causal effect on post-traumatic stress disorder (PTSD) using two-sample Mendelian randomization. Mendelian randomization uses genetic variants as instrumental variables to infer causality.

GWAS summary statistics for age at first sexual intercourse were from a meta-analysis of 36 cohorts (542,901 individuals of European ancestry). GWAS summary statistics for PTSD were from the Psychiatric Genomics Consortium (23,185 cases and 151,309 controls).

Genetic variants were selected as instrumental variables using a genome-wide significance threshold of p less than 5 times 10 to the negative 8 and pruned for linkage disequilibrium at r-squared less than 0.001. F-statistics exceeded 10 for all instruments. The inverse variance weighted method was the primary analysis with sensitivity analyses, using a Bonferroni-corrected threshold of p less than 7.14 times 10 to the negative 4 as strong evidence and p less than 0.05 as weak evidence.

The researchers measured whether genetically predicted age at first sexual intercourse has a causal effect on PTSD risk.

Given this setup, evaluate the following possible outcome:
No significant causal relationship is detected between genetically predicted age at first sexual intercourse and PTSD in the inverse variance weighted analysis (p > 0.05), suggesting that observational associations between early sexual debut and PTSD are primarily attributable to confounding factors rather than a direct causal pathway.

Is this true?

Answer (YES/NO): NO